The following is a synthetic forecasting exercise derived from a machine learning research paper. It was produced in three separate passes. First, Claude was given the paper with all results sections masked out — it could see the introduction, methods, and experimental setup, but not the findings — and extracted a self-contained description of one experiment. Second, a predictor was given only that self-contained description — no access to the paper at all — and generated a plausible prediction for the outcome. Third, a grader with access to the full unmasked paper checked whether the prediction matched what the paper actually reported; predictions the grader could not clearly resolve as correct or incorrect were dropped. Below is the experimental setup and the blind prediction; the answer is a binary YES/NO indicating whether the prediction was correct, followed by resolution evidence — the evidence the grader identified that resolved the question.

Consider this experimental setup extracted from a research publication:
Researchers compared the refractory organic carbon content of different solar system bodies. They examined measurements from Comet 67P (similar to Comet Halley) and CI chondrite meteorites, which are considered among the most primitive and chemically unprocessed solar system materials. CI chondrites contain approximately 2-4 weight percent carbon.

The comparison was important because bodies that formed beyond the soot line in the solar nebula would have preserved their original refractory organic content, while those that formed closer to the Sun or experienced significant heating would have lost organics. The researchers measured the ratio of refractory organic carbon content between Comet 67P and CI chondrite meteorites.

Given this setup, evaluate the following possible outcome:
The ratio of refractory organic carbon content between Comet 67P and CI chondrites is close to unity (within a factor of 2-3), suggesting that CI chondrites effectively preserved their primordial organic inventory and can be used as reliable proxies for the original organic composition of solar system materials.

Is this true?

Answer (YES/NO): NO